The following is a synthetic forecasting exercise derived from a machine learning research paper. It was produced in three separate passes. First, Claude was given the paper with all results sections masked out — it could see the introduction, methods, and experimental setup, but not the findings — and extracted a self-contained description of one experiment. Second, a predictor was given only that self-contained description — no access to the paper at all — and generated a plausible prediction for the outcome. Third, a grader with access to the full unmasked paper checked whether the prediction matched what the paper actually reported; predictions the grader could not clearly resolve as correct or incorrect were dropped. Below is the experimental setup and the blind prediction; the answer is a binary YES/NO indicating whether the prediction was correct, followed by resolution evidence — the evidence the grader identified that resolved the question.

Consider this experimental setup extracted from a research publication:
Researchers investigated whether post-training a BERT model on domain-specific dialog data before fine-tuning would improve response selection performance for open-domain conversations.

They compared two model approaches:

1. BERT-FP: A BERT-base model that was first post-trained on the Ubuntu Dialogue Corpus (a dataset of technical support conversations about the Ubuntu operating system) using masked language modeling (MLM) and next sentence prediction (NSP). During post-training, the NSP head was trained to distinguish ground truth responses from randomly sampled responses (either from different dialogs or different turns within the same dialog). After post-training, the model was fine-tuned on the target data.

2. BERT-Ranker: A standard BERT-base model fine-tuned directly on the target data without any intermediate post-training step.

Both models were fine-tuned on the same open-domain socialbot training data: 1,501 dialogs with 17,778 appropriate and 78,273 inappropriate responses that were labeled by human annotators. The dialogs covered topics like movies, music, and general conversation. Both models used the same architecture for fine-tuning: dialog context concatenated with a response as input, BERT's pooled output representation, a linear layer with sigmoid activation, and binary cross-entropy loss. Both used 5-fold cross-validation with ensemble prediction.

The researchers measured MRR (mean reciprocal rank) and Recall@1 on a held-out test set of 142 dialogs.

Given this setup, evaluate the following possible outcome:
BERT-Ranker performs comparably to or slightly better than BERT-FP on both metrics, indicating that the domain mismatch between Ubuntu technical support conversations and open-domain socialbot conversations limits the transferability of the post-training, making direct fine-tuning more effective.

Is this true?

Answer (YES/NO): YES